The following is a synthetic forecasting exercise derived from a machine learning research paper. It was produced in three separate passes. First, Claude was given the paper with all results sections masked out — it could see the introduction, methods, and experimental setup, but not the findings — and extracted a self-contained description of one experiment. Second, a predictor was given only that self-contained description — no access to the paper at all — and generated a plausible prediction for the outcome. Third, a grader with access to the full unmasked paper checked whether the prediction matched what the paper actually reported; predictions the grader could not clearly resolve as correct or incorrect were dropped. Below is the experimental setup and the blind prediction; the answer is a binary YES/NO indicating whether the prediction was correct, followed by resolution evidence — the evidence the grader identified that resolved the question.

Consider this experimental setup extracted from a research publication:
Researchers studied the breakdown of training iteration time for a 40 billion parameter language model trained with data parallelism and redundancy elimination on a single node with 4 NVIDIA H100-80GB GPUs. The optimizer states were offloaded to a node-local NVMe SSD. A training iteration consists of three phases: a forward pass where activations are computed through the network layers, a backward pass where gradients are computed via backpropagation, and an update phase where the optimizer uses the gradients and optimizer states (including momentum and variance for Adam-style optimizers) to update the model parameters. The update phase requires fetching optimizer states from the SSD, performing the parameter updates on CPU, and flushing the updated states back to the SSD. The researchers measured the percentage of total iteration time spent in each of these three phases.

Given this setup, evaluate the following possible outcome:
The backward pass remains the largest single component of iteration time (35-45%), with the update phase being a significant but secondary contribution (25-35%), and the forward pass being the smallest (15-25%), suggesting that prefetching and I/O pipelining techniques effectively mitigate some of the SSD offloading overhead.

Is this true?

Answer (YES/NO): NO